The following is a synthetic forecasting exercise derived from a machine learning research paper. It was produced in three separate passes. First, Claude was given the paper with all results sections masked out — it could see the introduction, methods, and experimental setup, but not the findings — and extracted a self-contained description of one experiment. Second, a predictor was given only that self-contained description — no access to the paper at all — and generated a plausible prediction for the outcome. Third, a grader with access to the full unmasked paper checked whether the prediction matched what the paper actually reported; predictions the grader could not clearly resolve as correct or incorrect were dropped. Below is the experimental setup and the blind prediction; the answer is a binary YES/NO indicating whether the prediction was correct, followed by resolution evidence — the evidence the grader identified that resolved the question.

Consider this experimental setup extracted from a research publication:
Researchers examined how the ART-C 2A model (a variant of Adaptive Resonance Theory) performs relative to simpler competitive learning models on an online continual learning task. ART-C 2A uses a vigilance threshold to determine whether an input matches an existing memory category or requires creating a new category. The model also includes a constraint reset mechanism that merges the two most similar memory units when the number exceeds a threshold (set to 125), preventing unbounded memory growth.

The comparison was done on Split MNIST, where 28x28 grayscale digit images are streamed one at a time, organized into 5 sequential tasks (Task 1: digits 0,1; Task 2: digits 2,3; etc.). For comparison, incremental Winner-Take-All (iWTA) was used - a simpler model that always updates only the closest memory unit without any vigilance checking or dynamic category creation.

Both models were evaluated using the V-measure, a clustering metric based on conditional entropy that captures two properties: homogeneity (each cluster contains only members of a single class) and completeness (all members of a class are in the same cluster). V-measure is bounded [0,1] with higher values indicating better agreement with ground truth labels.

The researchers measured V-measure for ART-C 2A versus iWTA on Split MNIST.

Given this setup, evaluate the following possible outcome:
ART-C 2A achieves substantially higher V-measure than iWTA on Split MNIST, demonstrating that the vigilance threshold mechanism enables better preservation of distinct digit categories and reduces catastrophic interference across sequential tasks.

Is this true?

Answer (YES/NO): NO